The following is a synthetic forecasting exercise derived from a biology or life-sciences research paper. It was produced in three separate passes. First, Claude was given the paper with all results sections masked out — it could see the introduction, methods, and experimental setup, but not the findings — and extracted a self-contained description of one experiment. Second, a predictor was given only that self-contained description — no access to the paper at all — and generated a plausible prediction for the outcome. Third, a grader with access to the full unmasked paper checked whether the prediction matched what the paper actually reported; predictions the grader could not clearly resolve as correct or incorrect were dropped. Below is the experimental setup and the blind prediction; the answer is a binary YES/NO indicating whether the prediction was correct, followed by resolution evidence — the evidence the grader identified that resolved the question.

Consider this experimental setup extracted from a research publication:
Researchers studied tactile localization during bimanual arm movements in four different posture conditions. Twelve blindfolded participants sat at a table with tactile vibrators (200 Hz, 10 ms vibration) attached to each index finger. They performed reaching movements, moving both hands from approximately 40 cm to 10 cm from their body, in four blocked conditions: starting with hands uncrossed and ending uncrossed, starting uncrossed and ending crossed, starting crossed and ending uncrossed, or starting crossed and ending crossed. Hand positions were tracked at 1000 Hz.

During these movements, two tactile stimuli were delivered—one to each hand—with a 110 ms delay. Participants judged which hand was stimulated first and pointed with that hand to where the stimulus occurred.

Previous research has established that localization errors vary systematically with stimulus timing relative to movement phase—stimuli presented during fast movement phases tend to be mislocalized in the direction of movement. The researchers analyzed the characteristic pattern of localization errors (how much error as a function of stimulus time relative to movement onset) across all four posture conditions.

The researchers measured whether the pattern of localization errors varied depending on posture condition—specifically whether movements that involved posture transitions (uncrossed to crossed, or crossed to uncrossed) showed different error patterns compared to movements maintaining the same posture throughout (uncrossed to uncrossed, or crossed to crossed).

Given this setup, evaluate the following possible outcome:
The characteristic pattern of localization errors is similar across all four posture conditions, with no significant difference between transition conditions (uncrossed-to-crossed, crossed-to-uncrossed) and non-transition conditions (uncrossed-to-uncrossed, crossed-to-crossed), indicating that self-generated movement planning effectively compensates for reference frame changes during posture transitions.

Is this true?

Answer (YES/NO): YES